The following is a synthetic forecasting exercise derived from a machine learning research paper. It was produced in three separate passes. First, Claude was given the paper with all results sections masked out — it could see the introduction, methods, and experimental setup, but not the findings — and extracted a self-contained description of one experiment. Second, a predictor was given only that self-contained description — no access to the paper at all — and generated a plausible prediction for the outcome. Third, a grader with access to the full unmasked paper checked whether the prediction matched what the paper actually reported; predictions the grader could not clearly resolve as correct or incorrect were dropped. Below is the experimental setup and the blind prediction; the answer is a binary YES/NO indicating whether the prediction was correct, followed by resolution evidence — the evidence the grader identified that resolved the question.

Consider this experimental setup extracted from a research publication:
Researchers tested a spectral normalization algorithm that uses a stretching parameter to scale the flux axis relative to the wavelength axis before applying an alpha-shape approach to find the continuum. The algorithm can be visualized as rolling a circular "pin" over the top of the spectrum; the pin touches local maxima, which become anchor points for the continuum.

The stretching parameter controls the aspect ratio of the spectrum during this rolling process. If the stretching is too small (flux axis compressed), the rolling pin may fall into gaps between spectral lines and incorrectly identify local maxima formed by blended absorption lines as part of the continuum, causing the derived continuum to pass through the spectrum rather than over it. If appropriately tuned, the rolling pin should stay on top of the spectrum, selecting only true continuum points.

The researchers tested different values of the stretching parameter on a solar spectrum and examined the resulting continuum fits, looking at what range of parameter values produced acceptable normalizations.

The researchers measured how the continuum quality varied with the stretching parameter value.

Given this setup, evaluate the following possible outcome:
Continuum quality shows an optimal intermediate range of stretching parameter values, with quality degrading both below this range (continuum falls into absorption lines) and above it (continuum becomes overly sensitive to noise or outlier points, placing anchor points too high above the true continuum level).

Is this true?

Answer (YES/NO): NO